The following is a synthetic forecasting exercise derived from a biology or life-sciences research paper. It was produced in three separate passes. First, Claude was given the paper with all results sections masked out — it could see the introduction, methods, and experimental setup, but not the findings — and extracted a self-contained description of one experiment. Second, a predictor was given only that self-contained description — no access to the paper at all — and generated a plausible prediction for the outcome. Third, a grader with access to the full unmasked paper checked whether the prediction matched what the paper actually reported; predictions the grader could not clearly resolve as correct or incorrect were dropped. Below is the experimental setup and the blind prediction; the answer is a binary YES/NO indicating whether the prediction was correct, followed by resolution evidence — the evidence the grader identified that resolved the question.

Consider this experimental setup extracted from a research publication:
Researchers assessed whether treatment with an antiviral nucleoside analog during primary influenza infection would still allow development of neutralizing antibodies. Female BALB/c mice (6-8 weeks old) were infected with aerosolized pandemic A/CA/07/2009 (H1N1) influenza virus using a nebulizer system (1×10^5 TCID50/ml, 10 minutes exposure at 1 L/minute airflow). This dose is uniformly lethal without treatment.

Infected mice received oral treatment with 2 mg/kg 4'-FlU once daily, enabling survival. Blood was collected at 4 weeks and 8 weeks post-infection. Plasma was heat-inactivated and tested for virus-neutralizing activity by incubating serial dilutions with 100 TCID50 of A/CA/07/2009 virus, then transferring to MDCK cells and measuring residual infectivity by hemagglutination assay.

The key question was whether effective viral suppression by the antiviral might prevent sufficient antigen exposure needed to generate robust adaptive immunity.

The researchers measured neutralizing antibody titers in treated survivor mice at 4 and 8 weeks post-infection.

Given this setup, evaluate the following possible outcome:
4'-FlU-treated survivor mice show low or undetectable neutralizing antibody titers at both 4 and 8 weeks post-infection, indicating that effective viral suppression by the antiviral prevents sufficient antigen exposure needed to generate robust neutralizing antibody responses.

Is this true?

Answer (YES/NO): NO